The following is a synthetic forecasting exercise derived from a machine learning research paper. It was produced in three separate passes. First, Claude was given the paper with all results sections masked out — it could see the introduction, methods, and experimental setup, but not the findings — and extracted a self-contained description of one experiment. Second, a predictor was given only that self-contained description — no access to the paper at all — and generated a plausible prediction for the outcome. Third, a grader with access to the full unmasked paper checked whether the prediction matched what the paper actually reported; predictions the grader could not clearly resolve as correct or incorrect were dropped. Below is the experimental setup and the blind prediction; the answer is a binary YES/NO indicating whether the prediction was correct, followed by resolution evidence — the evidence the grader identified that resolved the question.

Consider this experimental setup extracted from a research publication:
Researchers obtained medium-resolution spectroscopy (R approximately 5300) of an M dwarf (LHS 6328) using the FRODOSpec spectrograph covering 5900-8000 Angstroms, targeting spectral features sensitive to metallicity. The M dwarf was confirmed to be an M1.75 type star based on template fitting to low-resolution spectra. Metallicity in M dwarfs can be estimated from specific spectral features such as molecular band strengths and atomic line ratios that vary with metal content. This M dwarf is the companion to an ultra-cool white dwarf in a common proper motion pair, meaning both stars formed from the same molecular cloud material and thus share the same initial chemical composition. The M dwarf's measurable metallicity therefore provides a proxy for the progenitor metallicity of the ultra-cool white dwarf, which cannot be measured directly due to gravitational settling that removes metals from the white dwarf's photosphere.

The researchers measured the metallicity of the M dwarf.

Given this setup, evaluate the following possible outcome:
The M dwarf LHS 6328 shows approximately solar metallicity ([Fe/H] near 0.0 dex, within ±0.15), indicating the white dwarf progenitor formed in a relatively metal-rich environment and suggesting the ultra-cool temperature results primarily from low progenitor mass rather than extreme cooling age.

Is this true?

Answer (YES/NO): NO